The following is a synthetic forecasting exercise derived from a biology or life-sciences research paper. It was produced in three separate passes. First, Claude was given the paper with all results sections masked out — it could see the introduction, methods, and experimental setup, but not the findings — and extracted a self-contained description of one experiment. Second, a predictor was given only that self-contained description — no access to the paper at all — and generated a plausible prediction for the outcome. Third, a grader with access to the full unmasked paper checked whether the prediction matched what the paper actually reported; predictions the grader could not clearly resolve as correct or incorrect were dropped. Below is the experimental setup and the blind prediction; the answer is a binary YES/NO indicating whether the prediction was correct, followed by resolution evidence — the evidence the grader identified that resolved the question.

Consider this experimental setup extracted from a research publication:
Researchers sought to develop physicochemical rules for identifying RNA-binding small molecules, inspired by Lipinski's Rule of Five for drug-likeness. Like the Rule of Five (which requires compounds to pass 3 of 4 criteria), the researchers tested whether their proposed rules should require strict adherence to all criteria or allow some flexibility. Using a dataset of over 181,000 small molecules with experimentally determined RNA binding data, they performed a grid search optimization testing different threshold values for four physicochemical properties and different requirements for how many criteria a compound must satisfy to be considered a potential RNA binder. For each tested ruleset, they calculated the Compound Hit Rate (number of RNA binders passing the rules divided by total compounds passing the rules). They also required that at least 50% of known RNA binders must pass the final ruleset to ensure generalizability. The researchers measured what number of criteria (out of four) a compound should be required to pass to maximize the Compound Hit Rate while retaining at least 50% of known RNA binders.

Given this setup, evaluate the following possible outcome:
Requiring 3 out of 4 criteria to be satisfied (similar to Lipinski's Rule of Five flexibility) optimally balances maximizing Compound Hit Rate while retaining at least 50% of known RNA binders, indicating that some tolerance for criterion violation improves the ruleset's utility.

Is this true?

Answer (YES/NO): NO